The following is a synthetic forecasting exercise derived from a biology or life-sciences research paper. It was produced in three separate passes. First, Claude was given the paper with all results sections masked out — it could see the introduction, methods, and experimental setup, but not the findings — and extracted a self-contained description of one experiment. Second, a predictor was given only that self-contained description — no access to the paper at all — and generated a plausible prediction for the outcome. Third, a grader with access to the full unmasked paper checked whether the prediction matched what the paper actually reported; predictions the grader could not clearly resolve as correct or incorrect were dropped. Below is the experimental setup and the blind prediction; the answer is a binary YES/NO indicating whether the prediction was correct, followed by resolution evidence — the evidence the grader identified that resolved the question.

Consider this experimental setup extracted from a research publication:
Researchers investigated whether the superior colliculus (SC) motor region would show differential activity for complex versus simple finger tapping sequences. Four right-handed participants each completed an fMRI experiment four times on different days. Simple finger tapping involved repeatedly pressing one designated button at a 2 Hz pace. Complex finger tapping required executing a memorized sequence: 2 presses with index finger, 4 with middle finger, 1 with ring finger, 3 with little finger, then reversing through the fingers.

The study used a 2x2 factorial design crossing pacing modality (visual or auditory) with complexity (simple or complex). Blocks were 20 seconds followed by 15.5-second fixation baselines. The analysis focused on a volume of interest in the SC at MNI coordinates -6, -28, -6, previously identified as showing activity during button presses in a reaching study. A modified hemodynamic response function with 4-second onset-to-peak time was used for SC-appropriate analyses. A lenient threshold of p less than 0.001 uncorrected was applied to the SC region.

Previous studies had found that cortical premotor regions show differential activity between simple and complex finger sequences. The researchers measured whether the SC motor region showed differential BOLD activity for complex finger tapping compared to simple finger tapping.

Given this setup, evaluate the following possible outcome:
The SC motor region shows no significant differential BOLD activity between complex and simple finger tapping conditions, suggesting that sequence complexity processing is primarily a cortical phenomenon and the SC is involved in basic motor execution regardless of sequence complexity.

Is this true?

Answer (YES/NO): NO